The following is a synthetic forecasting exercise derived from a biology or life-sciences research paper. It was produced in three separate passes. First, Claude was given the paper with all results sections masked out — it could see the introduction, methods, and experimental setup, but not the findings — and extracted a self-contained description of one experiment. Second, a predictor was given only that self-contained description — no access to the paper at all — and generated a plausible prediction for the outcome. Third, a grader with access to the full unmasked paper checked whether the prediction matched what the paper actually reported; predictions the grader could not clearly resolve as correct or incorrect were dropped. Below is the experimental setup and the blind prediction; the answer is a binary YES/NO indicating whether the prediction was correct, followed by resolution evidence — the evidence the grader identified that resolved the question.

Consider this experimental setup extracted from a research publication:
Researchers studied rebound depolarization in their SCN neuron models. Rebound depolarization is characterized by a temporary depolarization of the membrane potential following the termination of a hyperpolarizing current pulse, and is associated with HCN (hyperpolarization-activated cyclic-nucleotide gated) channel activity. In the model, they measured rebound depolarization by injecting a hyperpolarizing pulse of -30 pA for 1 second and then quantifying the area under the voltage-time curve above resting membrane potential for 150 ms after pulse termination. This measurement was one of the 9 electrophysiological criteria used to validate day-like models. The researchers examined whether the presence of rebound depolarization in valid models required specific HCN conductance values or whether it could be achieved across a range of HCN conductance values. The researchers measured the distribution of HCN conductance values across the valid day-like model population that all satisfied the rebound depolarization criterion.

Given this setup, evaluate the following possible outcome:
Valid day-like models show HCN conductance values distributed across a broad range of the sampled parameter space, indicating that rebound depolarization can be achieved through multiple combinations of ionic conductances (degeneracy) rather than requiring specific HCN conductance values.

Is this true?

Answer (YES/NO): YES